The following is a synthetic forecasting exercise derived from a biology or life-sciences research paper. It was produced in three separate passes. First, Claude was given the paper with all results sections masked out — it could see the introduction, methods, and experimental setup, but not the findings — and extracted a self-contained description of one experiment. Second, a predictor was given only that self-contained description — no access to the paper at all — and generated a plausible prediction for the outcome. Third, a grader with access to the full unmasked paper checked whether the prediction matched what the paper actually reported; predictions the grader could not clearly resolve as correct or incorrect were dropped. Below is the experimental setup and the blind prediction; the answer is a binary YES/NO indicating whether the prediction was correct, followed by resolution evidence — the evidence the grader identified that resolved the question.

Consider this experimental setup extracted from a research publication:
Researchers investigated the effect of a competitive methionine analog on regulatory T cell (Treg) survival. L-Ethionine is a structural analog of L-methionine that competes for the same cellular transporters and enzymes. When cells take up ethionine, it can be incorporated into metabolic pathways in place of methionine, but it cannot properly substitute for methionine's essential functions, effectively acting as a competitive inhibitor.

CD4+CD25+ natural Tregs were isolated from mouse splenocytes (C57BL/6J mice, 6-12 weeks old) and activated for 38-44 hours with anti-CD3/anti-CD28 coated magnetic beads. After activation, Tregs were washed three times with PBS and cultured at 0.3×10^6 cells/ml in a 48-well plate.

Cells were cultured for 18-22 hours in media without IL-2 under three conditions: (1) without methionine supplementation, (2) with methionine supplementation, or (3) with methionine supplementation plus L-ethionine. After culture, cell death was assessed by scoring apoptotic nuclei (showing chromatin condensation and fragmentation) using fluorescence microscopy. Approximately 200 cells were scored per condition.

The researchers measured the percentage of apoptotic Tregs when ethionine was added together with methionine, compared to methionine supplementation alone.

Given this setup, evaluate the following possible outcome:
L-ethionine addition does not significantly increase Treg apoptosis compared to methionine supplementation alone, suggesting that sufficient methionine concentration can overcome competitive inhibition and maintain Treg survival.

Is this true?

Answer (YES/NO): NO